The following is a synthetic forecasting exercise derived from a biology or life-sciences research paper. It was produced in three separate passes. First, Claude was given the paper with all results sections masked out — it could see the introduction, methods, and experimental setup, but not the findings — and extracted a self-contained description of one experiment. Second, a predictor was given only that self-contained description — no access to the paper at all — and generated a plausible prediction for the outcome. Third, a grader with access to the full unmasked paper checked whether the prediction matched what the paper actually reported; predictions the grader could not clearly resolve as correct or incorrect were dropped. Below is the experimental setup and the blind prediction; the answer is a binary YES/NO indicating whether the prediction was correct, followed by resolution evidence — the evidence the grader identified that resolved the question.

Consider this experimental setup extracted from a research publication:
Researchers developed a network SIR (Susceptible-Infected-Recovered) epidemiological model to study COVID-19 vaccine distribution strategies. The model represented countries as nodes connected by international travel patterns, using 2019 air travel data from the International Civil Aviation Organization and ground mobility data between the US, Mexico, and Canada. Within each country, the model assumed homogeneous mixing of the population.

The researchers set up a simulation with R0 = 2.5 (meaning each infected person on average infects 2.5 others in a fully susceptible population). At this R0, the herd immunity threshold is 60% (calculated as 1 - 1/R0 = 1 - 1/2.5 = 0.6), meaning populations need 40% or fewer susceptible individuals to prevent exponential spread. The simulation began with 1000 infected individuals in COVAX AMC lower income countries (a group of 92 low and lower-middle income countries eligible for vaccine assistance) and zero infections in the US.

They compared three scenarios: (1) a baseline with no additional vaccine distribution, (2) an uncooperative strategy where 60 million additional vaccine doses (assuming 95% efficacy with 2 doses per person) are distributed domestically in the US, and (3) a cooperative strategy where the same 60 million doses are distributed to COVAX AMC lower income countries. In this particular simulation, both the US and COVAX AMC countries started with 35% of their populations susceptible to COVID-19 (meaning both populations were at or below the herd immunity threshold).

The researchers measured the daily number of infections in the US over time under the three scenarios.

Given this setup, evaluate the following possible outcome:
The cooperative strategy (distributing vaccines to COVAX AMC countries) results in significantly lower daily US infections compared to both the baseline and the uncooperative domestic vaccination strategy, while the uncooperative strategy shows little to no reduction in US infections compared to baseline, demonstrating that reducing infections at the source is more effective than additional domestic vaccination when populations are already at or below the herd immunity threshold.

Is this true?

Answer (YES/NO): NO